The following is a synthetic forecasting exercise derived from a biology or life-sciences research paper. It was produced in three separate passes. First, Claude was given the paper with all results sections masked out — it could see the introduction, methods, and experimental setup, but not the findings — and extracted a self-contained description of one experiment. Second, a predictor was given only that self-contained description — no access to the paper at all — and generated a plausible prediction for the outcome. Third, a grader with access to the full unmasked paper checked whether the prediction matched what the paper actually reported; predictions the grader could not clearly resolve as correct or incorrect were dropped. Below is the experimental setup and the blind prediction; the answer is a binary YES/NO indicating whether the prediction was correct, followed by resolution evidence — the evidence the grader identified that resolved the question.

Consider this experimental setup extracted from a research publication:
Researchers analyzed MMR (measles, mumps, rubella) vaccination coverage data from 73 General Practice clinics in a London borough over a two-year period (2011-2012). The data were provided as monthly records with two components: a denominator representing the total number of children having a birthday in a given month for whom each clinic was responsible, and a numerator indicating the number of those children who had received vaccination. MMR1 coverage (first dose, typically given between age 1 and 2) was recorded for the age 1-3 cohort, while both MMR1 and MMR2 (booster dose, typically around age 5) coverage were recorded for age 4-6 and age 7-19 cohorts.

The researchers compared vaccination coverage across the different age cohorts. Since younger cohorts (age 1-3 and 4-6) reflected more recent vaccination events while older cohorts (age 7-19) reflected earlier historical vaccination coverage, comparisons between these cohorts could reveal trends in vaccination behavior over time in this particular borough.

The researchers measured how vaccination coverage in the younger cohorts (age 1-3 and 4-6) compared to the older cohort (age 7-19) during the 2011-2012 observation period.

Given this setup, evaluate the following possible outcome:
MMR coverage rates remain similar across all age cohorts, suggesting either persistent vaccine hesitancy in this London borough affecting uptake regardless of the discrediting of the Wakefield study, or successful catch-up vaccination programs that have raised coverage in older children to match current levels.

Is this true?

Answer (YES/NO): NO